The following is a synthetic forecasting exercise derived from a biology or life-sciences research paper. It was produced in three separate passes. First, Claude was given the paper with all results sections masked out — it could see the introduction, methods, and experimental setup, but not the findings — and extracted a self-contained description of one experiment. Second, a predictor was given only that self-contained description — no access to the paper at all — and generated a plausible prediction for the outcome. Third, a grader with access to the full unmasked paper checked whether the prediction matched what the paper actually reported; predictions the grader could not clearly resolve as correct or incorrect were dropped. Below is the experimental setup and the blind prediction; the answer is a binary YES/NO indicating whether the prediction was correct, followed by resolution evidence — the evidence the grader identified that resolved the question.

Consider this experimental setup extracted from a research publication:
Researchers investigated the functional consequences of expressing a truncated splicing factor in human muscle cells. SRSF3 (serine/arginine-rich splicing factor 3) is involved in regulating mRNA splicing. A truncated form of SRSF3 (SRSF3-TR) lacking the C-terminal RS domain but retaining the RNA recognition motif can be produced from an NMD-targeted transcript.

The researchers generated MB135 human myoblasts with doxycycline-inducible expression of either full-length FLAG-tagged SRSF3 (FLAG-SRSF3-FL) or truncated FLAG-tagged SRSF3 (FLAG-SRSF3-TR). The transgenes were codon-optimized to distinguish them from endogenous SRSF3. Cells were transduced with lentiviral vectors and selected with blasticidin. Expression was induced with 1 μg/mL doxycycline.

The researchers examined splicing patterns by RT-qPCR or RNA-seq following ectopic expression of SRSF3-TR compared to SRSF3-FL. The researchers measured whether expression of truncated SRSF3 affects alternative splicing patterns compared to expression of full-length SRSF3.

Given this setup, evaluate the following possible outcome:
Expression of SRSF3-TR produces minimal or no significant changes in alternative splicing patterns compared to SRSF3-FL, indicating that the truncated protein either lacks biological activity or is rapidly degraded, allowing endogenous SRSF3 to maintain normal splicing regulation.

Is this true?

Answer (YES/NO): NO